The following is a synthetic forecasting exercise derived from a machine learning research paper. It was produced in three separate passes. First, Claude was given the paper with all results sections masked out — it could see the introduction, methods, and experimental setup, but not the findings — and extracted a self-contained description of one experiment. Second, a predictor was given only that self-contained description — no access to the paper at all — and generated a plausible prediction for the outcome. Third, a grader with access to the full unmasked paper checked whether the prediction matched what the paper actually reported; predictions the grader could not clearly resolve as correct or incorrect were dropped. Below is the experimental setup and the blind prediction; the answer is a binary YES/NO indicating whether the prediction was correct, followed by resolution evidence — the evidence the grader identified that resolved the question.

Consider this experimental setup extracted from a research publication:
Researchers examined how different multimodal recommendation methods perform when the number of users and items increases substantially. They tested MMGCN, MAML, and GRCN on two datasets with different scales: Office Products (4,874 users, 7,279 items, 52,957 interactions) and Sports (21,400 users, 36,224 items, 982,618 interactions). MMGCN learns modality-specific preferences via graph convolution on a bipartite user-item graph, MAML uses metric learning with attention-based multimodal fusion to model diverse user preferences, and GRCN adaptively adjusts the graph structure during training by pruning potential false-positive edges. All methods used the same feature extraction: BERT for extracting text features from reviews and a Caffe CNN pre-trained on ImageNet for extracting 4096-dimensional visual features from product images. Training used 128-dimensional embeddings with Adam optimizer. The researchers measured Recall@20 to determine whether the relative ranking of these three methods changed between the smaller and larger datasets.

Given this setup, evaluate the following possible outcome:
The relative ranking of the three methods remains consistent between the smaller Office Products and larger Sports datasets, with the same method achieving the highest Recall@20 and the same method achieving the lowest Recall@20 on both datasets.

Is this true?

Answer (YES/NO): NO